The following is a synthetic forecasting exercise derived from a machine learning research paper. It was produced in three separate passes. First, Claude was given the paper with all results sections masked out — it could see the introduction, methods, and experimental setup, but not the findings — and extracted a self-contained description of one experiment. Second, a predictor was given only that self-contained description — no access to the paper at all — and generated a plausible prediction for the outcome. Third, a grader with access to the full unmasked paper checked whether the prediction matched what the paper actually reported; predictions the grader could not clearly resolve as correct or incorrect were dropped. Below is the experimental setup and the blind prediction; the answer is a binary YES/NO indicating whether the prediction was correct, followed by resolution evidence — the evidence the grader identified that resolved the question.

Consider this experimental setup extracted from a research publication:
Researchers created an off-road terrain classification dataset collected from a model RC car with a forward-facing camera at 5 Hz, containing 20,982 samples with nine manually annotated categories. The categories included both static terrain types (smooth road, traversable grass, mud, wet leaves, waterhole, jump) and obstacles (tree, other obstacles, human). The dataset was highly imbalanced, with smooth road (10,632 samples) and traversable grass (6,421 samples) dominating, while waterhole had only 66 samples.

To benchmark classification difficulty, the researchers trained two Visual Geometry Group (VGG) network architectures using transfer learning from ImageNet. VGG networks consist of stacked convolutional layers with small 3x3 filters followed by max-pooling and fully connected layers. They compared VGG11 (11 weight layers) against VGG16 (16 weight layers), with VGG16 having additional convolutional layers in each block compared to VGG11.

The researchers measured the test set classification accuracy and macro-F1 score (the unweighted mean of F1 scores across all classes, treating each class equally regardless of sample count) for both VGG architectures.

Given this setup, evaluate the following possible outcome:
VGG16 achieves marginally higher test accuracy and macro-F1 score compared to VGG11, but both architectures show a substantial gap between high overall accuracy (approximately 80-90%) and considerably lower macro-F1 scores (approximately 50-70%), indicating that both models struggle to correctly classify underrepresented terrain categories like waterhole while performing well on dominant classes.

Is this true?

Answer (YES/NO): NO